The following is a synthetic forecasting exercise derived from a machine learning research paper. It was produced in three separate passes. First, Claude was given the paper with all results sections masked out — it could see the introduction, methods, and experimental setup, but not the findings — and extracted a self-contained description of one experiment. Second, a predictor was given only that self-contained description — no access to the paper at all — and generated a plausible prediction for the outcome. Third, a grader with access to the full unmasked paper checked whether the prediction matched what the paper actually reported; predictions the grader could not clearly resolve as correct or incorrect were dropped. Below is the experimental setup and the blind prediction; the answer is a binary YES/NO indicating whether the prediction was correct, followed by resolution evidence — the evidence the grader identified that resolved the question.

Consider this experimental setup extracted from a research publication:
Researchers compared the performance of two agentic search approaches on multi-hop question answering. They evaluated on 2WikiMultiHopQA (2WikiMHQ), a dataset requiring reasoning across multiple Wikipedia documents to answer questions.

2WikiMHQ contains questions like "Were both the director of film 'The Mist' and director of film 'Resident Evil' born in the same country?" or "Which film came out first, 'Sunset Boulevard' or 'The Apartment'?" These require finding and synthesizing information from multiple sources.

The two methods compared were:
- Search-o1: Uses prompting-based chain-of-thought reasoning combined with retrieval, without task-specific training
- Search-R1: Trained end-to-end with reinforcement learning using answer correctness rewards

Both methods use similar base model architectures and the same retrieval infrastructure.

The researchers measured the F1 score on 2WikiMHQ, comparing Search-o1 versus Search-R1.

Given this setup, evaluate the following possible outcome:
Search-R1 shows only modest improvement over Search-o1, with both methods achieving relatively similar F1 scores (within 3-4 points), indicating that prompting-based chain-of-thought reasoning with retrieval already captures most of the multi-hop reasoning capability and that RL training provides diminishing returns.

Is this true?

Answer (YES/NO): NO